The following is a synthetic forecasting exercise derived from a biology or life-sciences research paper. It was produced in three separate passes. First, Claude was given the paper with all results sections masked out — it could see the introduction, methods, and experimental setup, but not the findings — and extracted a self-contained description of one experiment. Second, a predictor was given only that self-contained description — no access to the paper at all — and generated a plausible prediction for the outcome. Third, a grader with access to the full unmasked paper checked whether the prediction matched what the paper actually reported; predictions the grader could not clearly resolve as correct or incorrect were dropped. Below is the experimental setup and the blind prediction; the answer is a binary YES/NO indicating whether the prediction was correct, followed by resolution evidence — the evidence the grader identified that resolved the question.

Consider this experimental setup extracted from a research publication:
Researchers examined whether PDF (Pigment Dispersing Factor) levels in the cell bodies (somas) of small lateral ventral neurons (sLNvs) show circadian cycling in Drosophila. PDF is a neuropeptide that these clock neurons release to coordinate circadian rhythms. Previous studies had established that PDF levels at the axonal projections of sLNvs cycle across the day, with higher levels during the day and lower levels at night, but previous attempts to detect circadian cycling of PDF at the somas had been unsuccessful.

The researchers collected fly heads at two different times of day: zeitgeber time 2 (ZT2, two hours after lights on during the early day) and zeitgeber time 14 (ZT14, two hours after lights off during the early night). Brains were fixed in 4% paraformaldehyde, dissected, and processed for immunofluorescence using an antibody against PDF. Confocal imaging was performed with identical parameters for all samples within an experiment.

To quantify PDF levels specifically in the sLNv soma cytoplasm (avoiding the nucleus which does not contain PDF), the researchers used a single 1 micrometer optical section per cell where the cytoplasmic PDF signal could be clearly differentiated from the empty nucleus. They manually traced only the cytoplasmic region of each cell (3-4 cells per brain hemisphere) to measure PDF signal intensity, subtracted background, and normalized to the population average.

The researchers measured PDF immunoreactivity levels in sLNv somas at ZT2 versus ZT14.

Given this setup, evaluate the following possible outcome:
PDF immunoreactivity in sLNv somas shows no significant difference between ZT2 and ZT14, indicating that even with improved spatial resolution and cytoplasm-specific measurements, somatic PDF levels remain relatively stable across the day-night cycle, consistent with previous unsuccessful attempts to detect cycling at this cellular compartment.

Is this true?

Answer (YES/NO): NO